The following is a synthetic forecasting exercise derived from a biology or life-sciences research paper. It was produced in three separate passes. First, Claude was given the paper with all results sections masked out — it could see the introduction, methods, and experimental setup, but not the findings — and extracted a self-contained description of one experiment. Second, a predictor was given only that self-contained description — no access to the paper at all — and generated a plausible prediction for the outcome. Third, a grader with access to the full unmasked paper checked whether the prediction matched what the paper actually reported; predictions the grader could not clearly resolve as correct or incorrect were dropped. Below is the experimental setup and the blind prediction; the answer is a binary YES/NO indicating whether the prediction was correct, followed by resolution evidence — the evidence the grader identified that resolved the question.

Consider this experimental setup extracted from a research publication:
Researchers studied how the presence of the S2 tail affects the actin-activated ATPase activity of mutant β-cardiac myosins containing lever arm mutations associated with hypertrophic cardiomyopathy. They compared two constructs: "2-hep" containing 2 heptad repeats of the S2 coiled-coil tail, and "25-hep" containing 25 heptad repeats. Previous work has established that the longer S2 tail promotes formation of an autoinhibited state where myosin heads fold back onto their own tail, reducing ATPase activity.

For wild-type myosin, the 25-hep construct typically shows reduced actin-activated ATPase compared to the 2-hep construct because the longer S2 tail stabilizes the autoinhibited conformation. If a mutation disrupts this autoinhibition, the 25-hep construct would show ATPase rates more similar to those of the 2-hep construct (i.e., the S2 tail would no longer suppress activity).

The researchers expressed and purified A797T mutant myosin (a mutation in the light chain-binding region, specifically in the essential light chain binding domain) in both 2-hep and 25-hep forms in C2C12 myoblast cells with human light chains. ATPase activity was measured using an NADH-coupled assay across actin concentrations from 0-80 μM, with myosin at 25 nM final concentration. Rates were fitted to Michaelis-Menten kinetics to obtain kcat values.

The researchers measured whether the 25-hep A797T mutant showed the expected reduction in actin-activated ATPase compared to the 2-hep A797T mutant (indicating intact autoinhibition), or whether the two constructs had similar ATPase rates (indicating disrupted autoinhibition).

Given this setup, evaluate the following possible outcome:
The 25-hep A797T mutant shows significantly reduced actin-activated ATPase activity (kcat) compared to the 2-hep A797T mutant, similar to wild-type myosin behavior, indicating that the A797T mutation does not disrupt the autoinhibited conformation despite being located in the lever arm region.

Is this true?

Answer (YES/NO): NO